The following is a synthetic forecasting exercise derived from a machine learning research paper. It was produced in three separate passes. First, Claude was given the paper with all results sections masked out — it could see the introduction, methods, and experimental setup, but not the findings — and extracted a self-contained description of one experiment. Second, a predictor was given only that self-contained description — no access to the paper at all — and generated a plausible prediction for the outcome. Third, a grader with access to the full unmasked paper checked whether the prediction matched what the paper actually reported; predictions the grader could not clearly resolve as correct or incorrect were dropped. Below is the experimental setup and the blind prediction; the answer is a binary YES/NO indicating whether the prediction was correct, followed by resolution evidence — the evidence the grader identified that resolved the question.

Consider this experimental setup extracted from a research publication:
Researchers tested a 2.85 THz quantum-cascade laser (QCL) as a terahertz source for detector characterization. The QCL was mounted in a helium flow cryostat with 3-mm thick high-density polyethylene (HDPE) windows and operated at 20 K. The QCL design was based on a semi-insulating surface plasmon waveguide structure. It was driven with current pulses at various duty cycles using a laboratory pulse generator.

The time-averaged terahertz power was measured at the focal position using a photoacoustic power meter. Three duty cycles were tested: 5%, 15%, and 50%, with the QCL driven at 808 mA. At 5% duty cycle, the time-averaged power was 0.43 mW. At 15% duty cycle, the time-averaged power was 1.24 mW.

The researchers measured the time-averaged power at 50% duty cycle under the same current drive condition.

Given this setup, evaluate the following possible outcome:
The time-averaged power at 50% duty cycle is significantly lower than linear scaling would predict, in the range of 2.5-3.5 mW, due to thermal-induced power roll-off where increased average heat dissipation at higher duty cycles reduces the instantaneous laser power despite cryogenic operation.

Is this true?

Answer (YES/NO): NO